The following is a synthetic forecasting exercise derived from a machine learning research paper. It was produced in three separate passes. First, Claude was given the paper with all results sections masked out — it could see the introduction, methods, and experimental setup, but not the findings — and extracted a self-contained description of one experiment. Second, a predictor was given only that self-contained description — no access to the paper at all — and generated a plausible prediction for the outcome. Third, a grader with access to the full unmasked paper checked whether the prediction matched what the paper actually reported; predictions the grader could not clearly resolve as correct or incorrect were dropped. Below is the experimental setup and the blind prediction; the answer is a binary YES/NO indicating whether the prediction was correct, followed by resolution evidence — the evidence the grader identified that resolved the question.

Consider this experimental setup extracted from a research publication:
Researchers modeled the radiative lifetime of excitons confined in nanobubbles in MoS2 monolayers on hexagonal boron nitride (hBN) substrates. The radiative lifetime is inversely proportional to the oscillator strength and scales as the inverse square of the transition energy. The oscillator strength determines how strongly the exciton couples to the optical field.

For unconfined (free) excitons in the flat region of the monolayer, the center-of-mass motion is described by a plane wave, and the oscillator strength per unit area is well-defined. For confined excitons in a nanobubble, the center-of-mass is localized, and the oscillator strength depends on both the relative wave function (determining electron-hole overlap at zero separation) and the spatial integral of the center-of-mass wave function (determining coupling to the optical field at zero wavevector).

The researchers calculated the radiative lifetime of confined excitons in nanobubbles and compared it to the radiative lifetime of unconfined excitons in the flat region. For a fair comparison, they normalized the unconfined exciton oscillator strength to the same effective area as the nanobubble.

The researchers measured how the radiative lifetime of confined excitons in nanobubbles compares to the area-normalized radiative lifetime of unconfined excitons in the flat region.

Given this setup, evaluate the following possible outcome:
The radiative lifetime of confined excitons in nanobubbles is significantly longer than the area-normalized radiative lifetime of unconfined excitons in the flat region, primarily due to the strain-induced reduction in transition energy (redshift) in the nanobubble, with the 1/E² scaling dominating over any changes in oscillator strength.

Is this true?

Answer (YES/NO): NO